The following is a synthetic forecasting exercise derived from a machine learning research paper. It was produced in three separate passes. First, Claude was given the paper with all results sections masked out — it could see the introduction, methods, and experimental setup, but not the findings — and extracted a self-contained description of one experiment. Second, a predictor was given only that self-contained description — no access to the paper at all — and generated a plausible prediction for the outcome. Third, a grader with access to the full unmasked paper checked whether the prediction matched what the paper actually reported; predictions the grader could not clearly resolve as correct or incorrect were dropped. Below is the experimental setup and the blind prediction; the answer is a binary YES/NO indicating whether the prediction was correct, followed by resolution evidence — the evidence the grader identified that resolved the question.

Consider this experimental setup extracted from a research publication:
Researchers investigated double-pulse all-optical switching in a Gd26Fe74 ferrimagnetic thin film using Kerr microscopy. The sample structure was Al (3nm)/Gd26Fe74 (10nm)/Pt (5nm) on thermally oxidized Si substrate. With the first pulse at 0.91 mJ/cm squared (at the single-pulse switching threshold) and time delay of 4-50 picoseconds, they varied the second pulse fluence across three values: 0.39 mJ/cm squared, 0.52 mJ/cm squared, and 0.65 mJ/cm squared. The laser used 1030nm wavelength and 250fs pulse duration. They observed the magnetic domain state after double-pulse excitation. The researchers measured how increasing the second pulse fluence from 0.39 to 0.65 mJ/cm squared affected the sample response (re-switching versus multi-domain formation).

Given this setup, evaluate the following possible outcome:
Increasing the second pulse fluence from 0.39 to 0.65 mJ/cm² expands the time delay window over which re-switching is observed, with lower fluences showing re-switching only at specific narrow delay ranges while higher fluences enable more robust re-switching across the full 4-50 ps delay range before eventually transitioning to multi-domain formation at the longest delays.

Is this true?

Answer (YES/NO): NO